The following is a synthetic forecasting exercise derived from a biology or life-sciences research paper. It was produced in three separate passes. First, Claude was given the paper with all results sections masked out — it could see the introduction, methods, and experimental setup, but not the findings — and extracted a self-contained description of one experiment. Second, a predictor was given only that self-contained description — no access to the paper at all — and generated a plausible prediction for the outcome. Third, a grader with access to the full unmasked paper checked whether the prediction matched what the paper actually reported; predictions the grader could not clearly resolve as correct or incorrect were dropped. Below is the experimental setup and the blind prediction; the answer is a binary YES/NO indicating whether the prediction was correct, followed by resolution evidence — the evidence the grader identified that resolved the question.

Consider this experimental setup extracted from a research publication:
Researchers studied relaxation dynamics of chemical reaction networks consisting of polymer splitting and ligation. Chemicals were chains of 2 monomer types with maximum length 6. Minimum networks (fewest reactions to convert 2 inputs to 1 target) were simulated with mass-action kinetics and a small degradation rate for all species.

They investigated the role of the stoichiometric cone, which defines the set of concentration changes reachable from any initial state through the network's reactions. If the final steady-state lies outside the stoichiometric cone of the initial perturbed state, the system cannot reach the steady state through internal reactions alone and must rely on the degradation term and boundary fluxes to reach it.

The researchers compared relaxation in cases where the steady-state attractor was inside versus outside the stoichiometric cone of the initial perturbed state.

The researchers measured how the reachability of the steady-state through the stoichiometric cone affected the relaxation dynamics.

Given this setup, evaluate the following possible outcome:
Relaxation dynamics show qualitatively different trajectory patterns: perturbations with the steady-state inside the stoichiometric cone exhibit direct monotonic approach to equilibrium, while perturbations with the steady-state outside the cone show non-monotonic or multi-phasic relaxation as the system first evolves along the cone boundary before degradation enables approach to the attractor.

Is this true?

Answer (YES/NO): NO